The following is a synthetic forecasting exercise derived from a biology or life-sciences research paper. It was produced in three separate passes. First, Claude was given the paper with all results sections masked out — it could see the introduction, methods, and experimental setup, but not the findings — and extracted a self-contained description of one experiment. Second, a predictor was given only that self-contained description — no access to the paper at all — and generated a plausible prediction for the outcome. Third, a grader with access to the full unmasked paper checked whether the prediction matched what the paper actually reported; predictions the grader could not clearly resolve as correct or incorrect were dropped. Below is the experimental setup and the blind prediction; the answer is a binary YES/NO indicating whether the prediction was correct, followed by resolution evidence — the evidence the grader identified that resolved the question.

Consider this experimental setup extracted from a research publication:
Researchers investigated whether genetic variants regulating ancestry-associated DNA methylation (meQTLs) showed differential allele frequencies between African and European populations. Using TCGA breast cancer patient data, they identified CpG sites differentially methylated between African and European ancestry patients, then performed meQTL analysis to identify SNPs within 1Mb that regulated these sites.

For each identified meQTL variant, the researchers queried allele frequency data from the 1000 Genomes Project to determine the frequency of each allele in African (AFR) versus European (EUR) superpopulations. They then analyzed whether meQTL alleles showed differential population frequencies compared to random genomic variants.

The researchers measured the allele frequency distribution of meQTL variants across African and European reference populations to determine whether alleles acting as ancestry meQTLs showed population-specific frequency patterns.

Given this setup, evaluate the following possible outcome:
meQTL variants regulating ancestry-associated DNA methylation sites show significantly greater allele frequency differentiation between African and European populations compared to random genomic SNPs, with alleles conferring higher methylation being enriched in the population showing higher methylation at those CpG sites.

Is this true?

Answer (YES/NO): NO